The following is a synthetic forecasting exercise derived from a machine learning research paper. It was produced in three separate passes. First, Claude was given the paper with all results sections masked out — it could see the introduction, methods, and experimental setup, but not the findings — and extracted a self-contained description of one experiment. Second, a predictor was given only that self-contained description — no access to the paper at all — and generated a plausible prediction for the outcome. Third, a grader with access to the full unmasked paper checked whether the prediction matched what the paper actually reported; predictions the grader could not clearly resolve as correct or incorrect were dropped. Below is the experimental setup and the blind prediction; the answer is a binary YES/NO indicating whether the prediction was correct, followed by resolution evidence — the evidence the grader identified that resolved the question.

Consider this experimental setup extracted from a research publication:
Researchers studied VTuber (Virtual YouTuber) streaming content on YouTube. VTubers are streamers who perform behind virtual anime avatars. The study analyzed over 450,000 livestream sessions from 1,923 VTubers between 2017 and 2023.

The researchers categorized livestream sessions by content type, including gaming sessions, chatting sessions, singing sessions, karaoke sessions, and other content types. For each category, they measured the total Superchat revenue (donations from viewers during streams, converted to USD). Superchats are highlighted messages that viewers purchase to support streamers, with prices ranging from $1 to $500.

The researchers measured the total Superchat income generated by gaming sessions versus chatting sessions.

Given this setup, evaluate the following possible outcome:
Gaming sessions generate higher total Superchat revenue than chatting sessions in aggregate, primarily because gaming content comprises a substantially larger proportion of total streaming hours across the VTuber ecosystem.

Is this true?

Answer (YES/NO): NO